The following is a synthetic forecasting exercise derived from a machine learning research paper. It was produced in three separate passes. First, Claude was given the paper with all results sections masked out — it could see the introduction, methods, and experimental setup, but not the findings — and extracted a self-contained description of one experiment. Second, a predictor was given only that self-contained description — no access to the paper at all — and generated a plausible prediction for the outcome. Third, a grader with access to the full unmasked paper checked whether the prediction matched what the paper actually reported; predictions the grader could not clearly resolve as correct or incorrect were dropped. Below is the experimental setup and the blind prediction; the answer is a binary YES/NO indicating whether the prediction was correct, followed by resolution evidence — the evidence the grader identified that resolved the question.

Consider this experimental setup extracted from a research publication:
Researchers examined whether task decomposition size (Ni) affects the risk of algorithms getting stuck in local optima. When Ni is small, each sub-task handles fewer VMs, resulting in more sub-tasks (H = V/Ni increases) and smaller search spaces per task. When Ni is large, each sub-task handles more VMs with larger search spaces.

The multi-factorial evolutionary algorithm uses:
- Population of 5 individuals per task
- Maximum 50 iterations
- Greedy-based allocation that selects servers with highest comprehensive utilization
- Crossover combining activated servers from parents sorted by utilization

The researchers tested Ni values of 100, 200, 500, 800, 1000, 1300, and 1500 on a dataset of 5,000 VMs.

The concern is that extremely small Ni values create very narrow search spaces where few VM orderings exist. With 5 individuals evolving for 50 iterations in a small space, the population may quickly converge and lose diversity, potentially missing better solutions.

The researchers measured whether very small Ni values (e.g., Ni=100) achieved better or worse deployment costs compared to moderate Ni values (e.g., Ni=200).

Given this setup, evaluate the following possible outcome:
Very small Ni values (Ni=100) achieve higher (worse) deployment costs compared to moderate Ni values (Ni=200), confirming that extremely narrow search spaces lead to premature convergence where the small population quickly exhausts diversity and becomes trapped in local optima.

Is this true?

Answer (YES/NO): NO